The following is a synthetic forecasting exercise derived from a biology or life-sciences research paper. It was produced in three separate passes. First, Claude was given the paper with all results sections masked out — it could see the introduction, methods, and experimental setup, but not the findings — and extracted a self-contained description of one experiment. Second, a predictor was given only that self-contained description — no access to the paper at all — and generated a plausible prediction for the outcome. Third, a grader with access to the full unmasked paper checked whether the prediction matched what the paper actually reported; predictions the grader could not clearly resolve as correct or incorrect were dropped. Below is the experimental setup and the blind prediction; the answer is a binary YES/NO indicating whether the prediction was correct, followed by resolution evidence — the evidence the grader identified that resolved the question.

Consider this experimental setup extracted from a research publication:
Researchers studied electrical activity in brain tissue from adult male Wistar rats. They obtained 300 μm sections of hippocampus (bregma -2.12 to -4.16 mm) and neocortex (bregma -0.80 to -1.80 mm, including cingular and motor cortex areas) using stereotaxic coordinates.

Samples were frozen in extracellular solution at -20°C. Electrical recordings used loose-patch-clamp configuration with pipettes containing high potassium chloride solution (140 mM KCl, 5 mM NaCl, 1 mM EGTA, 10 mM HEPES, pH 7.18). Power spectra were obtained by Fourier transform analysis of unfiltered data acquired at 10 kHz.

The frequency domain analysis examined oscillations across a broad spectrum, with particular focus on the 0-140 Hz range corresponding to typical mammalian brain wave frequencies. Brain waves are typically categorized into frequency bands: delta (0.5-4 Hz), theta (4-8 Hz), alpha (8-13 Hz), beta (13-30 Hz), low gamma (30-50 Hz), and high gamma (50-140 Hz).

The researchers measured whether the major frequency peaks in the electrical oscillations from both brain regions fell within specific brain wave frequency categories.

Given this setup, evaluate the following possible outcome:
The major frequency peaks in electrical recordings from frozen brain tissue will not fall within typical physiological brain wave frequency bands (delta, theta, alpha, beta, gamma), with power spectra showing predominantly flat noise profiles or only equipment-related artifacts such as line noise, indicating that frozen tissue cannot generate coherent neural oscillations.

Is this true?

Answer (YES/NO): NO